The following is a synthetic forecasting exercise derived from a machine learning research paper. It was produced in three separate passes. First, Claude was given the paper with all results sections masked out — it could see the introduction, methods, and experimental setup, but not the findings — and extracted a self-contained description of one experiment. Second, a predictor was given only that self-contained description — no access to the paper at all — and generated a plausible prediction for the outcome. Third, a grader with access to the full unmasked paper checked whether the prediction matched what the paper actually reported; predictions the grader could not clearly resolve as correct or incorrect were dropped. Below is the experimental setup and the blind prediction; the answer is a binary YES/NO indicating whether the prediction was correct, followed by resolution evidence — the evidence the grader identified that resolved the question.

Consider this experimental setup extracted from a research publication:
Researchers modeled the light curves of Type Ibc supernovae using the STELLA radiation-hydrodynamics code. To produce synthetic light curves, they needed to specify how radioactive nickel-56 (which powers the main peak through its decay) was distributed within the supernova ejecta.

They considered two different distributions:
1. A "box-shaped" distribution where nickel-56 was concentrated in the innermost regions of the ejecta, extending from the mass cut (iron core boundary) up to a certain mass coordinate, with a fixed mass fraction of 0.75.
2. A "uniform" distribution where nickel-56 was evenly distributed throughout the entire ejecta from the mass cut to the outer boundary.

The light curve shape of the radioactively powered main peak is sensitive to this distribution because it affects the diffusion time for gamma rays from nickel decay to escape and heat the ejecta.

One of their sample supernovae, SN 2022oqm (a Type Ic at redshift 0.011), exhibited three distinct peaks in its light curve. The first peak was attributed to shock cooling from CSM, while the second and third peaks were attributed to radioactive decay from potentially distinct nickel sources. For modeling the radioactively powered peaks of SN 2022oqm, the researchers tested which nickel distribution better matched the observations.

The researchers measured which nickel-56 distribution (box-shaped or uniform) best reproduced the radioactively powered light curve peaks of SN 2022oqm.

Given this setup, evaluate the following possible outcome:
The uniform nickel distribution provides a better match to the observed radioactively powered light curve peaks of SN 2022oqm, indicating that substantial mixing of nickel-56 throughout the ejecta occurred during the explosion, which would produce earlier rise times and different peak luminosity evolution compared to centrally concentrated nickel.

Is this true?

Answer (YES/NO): YES